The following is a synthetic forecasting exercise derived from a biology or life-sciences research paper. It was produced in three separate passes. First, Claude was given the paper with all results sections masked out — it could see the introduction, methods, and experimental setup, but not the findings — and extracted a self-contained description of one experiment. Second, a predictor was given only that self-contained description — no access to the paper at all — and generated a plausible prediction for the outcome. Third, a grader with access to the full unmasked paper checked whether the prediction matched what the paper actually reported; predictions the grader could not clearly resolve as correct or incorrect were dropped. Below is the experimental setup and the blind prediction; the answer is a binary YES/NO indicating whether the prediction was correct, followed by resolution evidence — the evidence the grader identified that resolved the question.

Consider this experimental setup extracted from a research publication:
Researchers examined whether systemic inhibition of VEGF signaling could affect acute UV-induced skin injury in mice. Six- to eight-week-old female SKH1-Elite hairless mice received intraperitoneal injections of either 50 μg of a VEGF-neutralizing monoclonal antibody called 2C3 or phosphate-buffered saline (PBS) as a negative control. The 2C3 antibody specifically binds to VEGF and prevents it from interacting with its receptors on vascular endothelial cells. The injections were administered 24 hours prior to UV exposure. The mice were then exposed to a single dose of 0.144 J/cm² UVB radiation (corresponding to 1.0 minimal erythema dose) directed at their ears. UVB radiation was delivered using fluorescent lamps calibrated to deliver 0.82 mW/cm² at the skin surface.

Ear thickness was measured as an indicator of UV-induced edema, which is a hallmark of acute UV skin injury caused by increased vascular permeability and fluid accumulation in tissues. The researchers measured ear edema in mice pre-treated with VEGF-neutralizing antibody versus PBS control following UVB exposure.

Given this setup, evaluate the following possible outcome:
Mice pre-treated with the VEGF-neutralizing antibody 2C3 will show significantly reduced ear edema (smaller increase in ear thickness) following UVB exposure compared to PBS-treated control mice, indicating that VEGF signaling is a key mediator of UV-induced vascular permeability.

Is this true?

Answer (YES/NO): YES